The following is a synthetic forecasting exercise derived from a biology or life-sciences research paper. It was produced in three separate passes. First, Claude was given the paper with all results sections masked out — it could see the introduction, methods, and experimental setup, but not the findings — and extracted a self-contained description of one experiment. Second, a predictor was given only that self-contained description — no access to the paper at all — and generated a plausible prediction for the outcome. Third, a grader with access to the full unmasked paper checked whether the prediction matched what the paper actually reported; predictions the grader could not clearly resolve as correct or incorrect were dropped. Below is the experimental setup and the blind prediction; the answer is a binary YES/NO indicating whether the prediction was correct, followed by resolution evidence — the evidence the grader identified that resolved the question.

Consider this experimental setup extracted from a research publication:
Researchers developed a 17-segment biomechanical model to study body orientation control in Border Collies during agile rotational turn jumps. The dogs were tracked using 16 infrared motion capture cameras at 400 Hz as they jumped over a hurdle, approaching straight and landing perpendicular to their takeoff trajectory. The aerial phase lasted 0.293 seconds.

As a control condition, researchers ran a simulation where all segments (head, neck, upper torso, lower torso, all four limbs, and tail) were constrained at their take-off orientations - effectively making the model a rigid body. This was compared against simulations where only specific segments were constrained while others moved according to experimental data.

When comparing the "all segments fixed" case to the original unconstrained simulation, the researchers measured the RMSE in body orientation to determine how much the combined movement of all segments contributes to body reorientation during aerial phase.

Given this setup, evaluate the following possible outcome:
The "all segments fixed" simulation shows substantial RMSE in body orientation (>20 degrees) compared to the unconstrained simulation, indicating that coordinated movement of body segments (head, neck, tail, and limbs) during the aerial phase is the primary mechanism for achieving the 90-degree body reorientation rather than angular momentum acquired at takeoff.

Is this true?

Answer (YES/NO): NO